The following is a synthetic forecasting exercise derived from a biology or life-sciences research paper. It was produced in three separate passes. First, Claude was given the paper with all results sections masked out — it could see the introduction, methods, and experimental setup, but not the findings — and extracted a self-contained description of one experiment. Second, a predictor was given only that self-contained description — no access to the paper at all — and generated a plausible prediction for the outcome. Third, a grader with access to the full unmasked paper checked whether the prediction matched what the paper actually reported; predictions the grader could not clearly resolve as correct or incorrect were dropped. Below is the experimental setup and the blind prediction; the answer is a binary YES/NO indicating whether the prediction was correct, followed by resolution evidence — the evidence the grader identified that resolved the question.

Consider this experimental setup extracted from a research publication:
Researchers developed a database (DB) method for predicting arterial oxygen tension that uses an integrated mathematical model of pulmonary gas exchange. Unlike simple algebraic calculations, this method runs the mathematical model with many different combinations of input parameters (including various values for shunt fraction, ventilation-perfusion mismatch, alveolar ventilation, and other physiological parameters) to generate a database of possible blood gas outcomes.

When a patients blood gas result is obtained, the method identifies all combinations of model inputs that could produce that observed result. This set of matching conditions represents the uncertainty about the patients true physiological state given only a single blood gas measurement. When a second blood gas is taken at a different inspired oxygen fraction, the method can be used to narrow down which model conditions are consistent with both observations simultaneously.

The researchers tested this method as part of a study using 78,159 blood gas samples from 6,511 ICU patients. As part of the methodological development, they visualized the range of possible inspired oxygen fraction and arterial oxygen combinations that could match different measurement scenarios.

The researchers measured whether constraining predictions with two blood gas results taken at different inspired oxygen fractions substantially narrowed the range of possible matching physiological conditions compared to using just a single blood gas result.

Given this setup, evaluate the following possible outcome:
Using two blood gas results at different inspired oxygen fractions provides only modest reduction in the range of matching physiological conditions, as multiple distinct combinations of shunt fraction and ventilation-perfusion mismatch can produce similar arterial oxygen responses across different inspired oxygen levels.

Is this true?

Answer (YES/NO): NO